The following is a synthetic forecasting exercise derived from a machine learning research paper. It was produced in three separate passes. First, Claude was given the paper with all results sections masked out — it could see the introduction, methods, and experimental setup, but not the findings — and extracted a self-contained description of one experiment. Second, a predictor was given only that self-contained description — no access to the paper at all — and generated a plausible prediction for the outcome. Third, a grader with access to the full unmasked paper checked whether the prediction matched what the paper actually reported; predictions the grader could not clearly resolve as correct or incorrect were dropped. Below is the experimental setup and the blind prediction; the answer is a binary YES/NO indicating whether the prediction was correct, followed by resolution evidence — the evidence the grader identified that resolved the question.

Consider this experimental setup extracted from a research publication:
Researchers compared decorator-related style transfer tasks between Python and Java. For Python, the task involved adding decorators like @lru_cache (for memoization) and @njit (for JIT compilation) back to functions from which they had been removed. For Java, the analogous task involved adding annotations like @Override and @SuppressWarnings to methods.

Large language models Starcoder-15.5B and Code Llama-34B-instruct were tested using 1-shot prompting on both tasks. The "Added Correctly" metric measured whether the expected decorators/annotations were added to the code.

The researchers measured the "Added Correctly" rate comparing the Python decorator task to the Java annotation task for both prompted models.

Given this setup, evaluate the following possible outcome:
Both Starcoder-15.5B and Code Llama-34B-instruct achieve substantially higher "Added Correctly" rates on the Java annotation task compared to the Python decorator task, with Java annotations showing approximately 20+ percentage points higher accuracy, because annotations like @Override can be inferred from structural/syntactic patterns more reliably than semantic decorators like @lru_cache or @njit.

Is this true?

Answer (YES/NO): NO